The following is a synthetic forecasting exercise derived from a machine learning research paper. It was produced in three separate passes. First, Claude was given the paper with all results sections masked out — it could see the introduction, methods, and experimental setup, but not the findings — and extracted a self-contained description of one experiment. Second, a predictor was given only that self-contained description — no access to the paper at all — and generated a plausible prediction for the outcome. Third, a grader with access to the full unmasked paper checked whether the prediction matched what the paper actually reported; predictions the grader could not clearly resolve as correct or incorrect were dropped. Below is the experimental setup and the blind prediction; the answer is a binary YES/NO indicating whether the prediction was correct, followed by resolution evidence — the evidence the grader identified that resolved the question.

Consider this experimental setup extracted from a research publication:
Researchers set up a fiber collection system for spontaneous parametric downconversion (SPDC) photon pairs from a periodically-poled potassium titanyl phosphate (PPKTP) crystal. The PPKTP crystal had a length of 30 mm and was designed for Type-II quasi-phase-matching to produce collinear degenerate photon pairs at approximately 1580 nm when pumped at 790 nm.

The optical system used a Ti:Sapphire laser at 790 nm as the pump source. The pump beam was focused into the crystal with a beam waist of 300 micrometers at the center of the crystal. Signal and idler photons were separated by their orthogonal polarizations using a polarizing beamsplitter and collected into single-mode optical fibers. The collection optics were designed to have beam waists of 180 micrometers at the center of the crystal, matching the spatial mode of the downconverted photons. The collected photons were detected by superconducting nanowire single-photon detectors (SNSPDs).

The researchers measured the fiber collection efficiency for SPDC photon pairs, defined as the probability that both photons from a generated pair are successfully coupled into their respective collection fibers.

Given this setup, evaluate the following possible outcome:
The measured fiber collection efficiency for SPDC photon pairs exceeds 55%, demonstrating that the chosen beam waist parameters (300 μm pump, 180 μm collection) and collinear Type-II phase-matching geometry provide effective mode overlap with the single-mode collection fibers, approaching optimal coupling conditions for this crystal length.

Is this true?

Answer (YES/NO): YES